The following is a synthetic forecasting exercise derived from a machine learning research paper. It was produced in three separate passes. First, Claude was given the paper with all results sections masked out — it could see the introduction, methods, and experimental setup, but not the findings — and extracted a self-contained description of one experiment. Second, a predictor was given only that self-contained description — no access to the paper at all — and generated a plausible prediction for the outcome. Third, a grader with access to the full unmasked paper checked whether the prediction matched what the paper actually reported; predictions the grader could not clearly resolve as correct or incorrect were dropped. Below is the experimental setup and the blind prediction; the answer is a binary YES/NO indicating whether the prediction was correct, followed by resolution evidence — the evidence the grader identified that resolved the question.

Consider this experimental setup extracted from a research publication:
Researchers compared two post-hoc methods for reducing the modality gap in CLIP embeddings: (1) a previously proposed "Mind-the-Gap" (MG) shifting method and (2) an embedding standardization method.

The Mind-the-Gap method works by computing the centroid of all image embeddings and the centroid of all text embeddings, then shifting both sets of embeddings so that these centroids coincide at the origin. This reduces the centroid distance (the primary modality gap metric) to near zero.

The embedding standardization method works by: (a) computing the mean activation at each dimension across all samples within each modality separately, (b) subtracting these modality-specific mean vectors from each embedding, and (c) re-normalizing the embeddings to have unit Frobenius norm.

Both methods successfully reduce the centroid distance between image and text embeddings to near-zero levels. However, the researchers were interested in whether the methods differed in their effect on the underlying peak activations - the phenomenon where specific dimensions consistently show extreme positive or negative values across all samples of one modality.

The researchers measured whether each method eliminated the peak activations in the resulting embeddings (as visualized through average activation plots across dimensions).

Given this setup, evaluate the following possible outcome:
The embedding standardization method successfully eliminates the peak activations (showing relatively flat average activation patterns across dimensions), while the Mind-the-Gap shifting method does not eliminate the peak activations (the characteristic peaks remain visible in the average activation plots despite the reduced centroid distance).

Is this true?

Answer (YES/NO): YES